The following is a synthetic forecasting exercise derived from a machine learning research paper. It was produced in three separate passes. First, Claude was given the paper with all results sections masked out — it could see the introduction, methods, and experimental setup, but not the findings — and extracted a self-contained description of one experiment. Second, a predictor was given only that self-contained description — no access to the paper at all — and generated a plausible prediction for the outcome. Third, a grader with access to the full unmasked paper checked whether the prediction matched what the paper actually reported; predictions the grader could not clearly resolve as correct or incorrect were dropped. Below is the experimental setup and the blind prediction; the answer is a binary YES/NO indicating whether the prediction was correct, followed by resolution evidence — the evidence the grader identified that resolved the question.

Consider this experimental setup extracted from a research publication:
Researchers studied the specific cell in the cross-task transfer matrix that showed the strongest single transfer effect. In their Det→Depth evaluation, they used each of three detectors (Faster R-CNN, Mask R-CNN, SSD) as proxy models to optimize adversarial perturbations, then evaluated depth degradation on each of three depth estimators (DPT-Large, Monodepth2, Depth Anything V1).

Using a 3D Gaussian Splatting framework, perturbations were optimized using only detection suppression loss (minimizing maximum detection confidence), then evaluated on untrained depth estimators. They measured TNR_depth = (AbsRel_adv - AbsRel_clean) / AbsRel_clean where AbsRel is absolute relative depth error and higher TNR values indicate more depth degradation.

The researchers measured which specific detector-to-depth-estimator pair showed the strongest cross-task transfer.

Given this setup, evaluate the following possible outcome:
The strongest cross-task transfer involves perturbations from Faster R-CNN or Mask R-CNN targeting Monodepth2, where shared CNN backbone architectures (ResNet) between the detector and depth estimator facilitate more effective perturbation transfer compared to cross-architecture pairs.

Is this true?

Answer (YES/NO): NO